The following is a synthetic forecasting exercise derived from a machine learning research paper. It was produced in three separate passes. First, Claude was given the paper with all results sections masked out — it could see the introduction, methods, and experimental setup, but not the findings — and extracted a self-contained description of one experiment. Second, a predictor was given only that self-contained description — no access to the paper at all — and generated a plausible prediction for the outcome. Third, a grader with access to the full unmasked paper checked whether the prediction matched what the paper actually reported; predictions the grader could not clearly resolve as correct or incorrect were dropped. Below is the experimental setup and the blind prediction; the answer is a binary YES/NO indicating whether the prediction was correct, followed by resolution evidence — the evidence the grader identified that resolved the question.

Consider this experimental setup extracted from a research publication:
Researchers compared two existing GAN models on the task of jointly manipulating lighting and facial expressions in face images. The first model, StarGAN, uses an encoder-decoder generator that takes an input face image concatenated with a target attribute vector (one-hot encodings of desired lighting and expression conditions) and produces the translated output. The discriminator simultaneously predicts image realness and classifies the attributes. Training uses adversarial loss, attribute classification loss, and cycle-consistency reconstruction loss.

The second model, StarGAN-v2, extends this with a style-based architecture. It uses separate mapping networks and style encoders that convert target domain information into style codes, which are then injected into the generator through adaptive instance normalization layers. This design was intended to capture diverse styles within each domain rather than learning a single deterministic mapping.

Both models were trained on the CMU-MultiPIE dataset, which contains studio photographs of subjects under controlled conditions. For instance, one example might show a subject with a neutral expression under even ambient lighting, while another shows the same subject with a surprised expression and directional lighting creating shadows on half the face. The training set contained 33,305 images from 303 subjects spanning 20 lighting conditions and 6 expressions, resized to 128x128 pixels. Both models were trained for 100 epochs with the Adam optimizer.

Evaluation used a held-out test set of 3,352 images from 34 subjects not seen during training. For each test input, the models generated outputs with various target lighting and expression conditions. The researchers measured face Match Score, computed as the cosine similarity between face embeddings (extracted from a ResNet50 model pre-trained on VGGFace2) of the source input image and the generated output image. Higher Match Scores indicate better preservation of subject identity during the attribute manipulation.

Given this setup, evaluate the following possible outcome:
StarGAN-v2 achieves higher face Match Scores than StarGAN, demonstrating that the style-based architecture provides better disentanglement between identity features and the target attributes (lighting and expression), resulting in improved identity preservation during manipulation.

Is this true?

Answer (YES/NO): NO